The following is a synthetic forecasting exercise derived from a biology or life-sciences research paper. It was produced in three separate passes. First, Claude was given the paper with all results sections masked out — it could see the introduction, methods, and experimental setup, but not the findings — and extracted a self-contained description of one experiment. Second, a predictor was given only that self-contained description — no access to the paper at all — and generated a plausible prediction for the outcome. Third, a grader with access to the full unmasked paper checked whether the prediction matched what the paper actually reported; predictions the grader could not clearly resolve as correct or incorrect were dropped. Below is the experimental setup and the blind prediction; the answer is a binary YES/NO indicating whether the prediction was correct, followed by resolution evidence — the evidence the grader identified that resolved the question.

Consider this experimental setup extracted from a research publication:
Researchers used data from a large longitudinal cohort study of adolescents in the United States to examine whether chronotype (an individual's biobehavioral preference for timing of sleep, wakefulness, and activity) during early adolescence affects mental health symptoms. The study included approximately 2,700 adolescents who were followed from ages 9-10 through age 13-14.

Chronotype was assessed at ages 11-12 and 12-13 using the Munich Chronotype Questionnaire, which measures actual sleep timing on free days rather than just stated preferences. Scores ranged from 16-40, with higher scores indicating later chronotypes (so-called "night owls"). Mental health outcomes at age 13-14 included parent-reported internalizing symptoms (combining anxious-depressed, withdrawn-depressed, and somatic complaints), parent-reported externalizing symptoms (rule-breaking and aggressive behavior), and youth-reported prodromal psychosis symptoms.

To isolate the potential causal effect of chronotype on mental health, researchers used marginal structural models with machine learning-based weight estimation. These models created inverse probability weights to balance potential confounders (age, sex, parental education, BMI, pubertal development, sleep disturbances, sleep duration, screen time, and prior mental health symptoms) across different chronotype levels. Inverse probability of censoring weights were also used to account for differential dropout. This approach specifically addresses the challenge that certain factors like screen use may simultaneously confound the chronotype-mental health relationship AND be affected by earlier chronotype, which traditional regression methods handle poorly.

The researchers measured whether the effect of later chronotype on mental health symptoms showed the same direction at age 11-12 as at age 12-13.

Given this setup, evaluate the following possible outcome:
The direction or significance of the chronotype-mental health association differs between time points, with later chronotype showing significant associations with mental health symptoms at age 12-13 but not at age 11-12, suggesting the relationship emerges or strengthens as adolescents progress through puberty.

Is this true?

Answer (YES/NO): YES